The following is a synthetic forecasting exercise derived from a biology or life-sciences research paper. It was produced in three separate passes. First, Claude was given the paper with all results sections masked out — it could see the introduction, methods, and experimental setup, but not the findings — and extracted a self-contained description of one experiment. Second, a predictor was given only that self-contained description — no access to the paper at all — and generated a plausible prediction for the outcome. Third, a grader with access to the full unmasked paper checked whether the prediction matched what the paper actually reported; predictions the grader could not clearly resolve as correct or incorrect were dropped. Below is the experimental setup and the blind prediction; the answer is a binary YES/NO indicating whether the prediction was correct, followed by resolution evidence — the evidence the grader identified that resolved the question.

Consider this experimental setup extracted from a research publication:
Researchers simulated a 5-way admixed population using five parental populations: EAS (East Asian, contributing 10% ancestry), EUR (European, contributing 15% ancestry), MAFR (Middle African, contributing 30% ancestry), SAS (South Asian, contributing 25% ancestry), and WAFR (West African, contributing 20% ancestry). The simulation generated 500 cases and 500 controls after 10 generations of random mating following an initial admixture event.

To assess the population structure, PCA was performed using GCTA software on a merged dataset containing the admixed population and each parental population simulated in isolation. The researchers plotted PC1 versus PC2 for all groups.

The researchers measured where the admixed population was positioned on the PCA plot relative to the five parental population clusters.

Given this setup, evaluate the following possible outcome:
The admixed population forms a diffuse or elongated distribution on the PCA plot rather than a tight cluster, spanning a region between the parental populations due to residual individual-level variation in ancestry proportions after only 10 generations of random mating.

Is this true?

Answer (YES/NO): YES